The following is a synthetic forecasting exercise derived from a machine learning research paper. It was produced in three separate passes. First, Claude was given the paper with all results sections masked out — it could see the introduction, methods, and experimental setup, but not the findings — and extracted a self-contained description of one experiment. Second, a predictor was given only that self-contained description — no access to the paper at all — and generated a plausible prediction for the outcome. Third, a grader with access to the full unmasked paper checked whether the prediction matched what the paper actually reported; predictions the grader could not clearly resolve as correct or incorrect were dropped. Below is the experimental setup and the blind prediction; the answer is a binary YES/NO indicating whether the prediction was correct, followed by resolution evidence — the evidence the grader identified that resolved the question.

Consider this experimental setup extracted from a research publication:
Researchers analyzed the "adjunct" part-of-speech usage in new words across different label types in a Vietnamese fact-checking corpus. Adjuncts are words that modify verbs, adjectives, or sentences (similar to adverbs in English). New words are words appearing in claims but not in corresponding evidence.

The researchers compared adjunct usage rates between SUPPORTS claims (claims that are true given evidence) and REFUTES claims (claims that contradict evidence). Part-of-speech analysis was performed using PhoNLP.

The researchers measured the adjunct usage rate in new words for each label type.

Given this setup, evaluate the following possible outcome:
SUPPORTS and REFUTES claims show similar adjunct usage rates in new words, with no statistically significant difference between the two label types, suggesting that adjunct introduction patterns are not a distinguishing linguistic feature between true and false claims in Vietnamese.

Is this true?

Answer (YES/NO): NO